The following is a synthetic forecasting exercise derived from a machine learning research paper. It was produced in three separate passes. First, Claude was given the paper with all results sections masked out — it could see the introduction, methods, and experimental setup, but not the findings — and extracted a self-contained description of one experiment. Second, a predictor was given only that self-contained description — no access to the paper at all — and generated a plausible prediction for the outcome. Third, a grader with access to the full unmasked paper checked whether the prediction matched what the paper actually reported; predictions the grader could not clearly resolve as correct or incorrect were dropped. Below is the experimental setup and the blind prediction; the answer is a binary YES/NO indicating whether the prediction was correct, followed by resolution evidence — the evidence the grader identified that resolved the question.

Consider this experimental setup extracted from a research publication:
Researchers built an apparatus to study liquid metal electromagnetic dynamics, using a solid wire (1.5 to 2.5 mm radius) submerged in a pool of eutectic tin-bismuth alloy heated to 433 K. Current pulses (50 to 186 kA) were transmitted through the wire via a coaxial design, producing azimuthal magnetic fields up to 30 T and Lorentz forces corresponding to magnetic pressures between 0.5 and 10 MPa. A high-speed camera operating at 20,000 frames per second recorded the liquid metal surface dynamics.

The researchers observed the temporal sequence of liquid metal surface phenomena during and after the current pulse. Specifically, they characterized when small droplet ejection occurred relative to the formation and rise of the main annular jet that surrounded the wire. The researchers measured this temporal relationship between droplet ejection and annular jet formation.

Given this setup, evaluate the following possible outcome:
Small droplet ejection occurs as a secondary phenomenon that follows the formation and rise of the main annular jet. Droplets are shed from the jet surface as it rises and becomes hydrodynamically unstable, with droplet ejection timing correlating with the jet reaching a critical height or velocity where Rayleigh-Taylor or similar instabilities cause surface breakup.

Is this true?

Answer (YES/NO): NO